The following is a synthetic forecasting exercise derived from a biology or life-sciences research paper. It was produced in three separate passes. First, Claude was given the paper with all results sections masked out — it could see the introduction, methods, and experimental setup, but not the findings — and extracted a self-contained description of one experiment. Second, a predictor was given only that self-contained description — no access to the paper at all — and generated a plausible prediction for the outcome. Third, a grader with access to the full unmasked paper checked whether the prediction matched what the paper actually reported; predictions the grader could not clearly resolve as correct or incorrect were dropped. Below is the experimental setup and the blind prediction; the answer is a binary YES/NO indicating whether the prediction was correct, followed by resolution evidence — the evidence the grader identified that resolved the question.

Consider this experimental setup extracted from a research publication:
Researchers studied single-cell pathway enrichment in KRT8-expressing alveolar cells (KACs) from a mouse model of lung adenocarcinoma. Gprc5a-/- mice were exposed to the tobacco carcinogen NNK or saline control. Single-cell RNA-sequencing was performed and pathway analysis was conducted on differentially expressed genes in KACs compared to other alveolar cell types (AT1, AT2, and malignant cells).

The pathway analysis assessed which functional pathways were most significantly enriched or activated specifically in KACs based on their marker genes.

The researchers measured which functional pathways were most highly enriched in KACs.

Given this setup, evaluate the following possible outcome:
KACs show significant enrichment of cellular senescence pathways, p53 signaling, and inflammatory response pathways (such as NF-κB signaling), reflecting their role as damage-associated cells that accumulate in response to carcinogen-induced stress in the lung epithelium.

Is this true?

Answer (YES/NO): NO